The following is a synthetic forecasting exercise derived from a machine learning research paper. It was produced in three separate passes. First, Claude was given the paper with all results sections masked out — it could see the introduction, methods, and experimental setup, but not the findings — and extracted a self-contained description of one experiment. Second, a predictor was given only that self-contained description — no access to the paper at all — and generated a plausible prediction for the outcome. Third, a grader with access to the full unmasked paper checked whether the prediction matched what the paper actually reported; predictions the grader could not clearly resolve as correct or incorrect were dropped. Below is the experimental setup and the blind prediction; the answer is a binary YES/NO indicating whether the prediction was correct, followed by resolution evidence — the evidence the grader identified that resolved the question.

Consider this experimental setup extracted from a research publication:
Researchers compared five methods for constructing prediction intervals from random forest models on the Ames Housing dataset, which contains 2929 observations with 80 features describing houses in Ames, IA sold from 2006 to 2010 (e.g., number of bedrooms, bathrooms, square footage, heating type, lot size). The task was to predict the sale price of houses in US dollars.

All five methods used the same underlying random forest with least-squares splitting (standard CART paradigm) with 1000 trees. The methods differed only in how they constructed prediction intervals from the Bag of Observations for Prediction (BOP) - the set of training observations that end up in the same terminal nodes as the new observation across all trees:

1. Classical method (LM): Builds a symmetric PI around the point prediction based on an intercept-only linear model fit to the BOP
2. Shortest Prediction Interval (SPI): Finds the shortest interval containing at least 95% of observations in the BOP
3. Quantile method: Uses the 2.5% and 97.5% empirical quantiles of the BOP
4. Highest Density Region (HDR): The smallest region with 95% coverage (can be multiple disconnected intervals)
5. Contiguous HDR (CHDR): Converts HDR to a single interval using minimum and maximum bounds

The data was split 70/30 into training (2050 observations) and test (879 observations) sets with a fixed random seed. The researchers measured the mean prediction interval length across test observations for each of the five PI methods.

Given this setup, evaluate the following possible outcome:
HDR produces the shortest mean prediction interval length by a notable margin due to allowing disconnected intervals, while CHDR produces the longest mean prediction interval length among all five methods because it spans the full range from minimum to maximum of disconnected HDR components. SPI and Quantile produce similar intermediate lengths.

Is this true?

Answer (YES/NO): NO